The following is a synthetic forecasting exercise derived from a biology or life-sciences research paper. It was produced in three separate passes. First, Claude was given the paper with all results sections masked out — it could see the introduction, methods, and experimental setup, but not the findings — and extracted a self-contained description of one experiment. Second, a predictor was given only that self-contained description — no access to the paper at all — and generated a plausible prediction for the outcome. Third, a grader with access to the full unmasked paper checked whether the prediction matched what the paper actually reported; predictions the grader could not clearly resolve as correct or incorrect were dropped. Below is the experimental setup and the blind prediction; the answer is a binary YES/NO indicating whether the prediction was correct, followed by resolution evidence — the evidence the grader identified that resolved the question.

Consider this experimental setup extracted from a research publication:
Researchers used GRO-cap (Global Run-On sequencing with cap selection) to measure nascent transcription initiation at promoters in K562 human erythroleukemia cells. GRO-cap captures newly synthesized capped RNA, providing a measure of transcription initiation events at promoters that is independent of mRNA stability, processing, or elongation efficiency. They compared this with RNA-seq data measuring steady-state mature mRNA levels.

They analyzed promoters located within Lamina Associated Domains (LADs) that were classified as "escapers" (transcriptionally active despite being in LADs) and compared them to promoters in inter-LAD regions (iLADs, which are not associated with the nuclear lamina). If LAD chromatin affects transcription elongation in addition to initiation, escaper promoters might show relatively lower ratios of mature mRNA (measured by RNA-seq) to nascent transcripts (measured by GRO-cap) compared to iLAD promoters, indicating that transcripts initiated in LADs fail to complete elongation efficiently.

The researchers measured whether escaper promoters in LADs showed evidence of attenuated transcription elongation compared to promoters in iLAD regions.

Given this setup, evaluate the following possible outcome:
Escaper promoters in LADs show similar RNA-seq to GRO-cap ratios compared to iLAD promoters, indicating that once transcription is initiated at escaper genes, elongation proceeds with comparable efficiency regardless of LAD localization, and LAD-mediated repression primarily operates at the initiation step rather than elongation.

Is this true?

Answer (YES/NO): NO